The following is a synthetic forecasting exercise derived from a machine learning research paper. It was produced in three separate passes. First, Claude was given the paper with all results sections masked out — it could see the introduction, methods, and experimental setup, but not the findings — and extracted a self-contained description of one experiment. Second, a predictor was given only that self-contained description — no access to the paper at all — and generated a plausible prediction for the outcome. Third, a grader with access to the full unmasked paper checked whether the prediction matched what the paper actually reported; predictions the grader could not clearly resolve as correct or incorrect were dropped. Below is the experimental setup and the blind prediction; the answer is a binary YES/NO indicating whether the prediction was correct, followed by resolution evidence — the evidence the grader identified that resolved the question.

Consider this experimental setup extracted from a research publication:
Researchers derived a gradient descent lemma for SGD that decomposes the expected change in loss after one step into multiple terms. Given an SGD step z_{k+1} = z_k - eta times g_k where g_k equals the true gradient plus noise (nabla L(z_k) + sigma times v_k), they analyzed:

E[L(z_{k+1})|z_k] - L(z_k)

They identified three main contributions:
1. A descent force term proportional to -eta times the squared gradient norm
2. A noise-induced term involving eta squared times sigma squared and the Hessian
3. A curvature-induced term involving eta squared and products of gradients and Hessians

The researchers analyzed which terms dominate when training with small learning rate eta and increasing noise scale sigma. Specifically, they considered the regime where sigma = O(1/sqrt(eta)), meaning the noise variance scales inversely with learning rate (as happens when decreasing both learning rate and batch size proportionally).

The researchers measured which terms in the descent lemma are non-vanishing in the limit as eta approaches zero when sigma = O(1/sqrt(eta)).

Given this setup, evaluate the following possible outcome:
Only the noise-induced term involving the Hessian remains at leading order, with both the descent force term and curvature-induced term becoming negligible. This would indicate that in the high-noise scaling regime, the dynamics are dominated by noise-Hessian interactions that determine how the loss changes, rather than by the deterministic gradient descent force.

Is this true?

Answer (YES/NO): NO